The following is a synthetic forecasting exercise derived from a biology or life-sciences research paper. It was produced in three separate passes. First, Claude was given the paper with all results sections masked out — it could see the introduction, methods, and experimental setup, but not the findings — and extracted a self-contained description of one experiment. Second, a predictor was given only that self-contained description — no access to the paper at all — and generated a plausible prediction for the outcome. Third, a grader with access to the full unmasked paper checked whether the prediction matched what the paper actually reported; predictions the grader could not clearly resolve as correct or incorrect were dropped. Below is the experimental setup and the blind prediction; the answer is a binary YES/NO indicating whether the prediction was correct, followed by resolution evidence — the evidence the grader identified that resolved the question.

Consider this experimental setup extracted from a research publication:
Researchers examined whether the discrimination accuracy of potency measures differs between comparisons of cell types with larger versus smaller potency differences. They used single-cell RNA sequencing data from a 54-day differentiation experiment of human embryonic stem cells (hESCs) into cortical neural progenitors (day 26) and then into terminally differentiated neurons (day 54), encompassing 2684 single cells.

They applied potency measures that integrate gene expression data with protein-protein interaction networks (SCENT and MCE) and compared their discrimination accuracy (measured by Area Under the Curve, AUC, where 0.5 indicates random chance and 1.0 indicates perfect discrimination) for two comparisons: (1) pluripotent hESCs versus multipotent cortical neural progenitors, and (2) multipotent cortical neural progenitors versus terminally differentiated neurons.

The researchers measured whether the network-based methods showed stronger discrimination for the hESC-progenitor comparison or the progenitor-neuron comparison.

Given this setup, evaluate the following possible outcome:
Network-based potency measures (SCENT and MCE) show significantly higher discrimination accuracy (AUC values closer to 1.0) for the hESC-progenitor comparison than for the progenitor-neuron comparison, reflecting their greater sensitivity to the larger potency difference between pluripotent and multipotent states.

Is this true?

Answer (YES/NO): YES